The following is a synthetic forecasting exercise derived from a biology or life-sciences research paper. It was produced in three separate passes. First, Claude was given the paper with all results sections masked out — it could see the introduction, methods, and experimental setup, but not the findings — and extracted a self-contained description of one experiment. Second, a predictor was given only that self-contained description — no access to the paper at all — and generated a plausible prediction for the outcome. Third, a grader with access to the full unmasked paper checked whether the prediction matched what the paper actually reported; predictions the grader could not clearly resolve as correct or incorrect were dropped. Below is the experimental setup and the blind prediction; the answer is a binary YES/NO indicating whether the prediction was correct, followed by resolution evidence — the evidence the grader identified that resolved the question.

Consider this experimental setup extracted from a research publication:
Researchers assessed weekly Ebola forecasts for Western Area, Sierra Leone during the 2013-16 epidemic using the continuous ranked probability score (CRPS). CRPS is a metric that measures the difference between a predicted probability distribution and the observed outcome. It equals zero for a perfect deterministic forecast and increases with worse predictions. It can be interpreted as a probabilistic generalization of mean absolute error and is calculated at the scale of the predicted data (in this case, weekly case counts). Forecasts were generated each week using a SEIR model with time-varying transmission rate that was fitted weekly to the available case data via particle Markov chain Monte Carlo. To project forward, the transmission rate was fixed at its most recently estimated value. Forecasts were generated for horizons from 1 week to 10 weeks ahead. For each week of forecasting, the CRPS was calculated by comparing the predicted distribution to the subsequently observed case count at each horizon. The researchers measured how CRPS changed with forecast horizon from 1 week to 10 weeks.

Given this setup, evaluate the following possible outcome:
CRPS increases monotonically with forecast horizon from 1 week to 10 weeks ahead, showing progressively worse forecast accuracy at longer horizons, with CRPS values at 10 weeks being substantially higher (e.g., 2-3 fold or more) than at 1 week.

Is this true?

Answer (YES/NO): YES